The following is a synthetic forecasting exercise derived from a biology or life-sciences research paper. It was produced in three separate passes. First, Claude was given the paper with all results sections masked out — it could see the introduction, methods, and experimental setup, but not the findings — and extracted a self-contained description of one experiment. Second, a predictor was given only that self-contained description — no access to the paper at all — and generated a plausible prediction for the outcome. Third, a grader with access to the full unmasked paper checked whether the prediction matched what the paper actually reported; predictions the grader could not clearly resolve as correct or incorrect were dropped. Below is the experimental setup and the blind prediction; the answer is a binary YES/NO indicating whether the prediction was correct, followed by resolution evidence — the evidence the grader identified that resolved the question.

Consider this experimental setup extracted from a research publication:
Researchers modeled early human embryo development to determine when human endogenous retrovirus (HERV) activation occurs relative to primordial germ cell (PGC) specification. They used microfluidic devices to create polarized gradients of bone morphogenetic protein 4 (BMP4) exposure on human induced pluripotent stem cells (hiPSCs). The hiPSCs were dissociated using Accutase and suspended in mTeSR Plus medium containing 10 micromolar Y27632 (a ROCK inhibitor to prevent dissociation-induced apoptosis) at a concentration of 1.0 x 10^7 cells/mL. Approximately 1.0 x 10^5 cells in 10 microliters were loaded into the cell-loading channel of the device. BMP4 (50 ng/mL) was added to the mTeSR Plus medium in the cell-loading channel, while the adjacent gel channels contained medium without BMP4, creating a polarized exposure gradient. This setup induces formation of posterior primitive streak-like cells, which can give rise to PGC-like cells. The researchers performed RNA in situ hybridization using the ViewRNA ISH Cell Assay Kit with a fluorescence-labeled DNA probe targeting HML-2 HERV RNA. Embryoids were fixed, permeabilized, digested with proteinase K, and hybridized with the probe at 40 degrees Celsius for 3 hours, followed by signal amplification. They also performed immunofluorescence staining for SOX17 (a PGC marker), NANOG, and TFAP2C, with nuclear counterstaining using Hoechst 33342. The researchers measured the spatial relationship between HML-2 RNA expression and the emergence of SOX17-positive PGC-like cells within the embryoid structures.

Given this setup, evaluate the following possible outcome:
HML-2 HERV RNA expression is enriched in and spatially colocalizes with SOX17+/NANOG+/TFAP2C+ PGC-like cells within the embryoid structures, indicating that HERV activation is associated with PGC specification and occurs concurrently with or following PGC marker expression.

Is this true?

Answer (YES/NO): YES